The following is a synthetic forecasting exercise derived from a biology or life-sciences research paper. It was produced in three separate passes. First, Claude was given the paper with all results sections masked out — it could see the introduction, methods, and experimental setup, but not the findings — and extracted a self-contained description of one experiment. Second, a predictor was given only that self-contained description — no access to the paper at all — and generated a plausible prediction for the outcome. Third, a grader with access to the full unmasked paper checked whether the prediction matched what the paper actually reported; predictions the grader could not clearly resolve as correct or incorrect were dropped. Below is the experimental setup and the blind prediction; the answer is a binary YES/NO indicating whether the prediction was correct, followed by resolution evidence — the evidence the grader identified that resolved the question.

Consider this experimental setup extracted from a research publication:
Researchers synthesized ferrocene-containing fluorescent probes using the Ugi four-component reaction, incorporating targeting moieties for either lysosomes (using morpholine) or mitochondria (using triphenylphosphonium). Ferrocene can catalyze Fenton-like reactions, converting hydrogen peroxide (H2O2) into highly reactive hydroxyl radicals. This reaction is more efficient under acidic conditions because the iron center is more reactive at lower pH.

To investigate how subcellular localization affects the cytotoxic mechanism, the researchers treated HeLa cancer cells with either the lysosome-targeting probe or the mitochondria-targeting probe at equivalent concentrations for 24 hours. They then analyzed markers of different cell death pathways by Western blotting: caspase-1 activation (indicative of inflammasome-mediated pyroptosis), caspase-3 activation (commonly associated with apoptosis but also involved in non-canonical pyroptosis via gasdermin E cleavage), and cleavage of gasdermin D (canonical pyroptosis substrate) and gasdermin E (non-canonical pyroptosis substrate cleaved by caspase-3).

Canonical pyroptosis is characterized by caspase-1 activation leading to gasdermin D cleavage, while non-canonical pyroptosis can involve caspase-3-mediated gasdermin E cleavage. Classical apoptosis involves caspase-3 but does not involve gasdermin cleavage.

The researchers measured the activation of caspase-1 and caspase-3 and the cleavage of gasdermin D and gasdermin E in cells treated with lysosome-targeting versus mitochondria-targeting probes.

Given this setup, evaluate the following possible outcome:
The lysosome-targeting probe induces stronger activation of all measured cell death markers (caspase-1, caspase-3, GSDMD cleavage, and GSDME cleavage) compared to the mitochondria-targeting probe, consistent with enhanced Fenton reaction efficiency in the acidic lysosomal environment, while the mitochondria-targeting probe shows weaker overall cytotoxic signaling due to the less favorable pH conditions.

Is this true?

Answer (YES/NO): NO